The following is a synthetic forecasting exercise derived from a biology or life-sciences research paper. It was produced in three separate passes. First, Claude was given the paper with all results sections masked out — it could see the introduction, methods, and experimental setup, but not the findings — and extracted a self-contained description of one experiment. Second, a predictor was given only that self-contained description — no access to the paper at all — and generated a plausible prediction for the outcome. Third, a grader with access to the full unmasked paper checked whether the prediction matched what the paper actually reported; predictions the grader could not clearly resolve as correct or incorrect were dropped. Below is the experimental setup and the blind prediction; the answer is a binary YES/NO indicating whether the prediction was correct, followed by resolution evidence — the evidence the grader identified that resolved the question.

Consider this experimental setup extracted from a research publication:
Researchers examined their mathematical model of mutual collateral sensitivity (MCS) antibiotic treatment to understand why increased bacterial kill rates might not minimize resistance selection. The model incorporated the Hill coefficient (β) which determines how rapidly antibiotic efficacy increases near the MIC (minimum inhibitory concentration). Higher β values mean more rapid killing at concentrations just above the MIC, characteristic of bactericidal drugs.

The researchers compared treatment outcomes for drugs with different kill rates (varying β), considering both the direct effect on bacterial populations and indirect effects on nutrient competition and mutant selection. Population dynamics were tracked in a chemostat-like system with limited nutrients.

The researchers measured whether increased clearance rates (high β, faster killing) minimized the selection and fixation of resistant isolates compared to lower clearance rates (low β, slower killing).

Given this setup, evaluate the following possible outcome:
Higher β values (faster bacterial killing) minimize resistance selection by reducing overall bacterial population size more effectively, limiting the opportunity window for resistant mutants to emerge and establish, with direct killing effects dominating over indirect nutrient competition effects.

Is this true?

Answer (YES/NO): NO